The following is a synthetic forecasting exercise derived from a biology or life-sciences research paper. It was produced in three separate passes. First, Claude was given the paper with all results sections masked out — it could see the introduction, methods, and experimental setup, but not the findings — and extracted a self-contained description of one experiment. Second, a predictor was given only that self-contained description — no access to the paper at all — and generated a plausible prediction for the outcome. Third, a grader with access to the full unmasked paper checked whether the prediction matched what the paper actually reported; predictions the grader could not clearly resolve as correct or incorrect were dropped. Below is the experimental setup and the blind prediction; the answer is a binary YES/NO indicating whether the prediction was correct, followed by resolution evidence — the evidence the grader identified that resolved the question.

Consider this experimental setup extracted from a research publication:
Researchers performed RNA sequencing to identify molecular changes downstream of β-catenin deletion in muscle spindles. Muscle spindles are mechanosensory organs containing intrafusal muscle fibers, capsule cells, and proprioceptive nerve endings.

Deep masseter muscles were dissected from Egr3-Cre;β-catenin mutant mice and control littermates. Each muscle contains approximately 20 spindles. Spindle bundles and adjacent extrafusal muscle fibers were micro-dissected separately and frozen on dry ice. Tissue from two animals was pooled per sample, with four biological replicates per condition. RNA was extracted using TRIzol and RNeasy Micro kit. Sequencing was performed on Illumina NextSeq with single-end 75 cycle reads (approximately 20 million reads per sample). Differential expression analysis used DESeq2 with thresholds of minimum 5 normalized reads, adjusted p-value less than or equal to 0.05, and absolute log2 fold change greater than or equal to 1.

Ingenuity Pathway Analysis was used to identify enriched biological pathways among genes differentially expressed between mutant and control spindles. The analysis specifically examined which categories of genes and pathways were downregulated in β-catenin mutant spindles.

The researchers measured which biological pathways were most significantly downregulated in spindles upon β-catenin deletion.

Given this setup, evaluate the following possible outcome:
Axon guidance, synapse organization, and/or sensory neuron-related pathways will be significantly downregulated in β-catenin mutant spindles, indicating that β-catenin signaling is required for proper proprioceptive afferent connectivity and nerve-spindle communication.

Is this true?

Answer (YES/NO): YES